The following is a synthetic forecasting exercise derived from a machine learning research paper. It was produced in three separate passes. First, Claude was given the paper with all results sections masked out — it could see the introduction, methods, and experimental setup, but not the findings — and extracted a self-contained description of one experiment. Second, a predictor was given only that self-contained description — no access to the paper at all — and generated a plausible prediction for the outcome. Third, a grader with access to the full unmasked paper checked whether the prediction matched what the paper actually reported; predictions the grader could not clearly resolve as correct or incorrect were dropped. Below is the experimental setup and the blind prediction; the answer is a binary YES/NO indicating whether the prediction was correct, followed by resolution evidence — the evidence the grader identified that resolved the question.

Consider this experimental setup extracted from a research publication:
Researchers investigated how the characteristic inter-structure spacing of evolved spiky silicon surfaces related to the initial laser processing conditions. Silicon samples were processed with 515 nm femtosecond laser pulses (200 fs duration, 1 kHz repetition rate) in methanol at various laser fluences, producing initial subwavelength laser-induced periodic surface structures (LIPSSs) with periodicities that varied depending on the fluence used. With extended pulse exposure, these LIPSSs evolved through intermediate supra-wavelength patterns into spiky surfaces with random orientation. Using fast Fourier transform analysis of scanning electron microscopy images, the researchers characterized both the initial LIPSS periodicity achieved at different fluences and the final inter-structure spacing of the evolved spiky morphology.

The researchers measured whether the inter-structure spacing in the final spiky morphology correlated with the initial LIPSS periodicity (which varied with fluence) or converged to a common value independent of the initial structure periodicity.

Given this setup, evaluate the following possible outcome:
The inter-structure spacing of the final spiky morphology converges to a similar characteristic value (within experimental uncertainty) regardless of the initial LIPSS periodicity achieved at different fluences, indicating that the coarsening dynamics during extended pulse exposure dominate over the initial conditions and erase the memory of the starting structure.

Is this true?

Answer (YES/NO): NO